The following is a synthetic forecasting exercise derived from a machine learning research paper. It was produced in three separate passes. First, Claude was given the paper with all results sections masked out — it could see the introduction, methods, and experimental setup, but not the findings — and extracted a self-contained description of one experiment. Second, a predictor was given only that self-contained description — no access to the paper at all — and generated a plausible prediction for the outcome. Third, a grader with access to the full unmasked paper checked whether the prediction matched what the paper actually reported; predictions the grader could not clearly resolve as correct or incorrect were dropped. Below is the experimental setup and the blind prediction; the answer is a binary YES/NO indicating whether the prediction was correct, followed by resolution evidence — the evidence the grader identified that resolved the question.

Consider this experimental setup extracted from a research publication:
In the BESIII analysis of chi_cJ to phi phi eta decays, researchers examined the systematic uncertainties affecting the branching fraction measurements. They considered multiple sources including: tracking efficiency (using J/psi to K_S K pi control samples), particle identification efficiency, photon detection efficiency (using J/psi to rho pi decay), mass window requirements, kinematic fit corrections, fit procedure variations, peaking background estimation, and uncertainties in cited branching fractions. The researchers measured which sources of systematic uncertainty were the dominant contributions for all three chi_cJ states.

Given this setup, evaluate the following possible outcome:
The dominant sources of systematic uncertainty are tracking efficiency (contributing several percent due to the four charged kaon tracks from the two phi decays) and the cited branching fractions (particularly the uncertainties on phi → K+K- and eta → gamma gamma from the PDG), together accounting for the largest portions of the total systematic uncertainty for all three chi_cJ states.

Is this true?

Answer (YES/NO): NO